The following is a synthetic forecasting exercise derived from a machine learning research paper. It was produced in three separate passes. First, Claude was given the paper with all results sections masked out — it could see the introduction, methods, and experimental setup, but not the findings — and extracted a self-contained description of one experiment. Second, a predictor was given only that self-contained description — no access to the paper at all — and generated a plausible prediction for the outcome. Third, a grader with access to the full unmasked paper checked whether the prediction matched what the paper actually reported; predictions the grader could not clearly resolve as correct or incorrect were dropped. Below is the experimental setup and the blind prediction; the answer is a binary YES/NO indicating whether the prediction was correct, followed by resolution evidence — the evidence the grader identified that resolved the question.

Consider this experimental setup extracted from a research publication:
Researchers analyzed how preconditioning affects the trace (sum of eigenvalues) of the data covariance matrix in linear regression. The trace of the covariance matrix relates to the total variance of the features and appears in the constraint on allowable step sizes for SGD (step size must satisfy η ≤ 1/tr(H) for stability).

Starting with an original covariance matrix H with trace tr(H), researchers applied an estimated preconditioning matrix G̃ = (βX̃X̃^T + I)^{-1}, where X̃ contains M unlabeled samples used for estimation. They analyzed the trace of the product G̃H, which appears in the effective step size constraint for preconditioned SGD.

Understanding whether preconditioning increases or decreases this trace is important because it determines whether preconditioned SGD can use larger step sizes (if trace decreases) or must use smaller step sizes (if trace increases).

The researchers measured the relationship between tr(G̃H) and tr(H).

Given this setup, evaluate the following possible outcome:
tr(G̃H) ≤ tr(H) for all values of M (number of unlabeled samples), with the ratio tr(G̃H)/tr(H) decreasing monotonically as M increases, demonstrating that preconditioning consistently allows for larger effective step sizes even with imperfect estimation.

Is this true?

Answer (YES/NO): NO